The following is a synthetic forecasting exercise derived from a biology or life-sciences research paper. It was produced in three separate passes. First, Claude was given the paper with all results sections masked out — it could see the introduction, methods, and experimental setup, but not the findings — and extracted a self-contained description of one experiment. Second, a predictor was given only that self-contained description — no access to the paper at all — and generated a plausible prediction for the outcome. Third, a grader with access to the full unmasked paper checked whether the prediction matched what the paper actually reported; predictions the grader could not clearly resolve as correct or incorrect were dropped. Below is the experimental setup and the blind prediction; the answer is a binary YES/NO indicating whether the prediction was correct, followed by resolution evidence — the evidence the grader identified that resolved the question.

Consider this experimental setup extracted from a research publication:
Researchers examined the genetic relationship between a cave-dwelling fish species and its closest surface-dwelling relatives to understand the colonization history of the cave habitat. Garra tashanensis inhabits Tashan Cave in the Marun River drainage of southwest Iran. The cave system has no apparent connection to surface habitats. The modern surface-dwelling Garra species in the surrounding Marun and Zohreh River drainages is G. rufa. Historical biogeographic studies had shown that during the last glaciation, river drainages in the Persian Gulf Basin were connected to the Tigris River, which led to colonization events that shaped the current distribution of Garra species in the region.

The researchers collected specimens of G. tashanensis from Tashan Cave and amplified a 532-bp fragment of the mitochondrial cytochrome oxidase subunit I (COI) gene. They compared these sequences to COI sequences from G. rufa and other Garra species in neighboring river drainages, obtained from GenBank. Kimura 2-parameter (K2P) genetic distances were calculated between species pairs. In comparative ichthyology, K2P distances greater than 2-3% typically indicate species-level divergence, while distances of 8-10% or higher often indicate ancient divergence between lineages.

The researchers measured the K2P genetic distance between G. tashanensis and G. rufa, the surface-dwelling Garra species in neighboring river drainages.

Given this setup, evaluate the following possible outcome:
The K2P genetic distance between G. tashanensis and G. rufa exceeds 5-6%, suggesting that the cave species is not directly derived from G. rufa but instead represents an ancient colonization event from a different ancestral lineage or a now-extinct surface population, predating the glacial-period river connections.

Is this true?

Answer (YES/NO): YES